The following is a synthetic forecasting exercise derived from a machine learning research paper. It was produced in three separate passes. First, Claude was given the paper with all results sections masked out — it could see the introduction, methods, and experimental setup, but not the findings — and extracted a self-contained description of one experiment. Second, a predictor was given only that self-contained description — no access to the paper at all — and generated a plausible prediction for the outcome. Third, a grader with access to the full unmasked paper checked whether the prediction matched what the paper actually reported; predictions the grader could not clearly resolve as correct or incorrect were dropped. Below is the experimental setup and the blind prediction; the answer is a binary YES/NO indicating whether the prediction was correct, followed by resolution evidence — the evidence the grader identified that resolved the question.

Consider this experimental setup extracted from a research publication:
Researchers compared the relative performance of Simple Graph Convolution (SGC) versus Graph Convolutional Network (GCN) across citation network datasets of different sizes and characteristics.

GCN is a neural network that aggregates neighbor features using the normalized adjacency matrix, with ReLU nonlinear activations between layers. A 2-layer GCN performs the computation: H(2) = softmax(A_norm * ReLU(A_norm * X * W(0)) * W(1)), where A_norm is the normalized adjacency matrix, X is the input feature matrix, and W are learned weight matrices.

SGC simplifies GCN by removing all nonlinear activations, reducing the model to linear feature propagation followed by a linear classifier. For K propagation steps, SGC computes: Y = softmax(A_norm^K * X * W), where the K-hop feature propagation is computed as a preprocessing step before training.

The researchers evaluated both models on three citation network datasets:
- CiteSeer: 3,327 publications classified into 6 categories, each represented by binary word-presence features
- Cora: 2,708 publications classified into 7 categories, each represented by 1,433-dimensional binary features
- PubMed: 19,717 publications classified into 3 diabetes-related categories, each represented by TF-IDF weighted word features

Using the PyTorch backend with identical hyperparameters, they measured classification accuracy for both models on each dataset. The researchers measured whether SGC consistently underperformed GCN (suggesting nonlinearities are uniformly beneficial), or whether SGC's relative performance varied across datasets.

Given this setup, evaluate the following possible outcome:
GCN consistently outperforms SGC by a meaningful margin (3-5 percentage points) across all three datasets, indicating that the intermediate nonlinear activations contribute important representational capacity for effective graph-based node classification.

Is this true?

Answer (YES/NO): NO